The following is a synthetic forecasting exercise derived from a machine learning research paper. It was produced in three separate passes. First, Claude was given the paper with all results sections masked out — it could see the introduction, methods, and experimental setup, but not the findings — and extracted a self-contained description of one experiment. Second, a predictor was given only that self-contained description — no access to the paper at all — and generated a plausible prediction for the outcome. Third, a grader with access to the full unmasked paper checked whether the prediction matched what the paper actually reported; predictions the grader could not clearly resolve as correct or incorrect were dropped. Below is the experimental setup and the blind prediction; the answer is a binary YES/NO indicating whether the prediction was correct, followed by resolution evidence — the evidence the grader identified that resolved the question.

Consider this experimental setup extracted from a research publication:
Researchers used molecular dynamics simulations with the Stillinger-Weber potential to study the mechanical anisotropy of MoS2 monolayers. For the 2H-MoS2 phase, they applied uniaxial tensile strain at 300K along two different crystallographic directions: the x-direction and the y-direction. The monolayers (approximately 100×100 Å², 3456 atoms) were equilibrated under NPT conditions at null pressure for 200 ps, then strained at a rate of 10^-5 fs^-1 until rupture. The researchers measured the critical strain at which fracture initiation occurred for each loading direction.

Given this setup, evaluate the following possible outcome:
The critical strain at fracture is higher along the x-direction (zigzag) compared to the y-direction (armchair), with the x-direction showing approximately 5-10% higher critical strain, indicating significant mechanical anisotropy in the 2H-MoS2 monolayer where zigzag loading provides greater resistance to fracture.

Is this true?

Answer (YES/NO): NO